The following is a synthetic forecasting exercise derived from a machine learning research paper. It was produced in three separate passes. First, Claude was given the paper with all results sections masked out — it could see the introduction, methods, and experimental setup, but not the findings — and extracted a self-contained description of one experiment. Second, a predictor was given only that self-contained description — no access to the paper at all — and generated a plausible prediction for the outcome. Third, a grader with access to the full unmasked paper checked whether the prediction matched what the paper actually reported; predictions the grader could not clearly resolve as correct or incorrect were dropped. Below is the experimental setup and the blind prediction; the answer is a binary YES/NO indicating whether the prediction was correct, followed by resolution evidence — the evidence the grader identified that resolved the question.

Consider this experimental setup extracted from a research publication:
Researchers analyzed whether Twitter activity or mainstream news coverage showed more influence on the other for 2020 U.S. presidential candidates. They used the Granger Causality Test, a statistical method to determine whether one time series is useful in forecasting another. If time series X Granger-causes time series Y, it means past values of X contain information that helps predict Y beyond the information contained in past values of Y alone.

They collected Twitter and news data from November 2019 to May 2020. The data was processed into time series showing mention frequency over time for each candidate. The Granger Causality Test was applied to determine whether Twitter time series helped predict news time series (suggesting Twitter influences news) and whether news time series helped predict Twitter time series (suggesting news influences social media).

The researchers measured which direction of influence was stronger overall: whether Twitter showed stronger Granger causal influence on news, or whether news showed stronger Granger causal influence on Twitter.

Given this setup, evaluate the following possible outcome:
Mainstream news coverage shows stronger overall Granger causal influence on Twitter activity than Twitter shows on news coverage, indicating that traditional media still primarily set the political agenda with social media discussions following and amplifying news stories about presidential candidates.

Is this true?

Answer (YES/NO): YES